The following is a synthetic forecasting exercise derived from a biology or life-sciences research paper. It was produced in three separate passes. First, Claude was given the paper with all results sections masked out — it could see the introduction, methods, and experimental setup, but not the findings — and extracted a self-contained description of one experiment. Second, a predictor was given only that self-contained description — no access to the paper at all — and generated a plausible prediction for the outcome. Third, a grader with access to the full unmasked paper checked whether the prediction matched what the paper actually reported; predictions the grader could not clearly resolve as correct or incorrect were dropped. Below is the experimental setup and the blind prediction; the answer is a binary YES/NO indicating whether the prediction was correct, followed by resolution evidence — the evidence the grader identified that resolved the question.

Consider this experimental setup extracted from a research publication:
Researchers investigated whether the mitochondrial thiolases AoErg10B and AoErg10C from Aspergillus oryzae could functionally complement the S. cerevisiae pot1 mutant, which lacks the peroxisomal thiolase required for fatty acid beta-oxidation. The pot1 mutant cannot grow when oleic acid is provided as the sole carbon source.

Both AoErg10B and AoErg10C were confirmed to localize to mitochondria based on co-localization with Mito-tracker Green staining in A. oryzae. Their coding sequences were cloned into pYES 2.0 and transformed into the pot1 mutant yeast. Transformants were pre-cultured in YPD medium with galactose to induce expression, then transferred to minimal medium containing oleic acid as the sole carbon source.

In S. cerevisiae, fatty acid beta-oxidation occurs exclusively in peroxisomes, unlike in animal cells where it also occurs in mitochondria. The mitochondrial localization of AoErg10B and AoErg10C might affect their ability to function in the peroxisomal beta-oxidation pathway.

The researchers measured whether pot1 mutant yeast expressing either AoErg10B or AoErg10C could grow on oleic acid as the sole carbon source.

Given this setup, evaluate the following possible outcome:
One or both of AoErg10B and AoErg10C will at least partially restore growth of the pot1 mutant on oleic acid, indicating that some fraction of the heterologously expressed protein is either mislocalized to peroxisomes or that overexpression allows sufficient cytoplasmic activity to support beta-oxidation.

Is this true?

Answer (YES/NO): NO